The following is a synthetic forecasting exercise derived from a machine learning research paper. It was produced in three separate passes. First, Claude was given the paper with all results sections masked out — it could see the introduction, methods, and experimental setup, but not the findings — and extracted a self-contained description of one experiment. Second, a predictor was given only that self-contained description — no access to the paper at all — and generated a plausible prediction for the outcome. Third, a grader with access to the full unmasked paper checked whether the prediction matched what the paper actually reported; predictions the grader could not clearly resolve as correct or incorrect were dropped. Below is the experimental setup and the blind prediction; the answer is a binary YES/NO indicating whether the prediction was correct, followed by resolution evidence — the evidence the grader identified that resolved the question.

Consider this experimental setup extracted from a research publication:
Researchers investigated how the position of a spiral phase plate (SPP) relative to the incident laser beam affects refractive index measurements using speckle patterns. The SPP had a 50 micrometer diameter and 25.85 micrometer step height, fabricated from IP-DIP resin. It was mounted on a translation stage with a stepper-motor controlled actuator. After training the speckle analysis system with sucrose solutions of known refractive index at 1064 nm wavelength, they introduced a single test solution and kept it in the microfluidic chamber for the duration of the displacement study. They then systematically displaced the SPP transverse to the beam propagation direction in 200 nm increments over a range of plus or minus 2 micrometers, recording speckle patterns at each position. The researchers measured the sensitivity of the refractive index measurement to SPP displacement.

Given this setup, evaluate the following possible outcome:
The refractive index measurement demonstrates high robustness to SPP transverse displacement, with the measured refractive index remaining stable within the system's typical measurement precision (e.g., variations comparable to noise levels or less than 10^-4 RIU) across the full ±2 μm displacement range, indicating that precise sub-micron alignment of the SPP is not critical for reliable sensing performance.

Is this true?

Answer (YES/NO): NO